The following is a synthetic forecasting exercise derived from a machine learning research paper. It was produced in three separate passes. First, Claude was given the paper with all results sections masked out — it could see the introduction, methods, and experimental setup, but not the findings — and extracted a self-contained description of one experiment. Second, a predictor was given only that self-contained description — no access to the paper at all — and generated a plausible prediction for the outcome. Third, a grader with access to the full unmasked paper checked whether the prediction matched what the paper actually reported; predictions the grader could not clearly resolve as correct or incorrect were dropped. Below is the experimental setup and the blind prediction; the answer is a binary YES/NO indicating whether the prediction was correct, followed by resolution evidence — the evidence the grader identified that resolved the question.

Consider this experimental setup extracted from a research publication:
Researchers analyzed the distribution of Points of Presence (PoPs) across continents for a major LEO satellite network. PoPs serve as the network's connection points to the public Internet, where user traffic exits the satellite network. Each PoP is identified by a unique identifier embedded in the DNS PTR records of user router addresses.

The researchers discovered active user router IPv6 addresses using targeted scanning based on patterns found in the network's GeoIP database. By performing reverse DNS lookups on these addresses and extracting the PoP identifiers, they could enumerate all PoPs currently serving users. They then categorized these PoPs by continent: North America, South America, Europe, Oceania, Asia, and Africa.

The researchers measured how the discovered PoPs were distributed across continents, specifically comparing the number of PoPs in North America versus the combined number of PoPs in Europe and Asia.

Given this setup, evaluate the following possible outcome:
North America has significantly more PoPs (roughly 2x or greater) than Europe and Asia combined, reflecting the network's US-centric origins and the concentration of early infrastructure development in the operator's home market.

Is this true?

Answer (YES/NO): NO